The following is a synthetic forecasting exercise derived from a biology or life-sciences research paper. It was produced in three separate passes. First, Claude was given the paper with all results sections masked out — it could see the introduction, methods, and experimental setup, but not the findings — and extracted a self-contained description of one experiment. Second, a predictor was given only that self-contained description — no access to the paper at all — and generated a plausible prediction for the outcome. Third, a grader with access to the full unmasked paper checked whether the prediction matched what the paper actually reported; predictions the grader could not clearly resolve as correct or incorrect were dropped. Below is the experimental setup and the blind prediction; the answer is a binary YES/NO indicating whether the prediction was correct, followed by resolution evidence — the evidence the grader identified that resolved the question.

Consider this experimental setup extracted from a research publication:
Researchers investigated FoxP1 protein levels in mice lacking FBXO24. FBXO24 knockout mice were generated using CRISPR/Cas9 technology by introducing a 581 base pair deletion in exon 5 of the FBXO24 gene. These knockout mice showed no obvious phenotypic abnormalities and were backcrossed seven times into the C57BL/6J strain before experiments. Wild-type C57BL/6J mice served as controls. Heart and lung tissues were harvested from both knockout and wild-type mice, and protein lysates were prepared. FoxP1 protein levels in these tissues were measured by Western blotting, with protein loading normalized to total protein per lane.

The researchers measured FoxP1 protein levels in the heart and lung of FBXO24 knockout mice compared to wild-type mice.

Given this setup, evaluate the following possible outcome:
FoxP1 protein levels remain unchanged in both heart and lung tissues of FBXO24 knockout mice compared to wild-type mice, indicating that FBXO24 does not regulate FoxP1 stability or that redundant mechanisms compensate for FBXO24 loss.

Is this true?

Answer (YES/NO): NO